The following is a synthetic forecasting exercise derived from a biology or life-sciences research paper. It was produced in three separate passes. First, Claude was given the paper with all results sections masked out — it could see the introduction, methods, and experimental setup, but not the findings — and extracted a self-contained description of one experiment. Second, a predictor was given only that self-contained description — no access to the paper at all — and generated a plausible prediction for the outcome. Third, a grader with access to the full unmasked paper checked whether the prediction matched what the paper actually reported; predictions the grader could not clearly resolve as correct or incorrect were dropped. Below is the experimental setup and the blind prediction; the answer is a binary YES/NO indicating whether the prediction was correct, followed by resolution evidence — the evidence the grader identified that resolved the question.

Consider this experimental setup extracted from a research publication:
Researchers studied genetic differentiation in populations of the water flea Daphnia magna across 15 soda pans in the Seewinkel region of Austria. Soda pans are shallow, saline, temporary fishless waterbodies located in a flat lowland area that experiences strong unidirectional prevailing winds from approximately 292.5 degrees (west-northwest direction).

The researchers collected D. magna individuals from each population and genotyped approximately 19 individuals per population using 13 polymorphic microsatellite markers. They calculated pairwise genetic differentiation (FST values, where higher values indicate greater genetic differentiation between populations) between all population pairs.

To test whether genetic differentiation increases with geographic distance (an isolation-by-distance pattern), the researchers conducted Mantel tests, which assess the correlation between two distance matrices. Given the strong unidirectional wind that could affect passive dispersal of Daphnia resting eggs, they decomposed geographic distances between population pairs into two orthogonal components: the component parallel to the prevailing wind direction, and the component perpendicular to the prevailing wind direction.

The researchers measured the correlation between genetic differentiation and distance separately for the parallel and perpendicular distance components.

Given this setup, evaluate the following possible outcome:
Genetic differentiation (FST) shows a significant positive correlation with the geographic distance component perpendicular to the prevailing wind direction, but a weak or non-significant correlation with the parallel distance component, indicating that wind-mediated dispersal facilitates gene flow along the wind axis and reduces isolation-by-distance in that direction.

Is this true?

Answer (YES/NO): NO